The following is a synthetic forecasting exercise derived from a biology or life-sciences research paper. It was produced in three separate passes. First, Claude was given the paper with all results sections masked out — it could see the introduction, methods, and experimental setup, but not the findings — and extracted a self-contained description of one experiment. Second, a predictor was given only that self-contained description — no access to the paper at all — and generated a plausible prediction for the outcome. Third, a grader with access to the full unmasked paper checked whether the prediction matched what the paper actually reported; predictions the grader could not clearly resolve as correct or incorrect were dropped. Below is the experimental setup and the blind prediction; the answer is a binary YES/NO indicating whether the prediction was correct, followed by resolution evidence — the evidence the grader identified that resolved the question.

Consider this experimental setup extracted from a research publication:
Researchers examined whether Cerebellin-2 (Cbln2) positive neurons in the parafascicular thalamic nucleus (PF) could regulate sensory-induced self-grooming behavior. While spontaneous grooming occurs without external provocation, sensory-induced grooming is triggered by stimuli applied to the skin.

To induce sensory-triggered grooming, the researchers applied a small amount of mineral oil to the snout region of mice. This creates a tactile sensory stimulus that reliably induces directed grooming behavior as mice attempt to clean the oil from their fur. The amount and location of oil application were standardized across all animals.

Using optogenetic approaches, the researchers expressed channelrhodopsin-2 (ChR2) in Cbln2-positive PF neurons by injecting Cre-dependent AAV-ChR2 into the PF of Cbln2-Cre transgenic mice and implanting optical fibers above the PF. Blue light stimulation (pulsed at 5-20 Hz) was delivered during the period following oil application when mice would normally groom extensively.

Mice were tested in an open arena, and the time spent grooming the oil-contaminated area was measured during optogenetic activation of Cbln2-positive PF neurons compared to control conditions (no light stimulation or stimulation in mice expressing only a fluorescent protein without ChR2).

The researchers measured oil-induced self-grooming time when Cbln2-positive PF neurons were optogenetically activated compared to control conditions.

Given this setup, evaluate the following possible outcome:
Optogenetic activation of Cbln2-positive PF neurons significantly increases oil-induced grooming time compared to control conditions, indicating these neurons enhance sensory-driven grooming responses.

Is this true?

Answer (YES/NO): NO